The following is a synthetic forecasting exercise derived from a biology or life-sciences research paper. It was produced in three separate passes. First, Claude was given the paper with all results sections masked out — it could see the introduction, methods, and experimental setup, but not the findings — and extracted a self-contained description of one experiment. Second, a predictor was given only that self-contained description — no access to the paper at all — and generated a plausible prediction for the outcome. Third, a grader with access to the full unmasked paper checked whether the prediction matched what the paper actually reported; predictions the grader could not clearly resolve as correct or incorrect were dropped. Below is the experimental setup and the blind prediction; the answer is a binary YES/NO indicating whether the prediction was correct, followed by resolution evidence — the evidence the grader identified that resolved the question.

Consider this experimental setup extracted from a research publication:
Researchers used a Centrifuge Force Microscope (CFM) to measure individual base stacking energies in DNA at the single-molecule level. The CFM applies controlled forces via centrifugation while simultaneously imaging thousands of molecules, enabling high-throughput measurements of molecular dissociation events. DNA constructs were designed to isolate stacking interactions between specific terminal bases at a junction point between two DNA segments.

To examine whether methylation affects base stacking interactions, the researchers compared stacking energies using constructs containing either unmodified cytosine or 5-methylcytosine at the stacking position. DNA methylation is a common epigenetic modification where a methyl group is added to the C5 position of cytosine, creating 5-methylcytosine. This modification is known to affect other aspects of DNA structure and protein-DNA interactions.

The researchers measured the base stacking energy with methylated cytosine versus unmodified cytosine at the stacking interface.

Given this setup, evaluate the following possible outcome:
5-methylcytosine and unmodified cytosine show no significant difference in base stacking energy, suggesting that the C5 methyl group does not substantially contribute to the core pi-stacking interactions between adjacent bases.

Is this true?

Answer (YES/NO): YES